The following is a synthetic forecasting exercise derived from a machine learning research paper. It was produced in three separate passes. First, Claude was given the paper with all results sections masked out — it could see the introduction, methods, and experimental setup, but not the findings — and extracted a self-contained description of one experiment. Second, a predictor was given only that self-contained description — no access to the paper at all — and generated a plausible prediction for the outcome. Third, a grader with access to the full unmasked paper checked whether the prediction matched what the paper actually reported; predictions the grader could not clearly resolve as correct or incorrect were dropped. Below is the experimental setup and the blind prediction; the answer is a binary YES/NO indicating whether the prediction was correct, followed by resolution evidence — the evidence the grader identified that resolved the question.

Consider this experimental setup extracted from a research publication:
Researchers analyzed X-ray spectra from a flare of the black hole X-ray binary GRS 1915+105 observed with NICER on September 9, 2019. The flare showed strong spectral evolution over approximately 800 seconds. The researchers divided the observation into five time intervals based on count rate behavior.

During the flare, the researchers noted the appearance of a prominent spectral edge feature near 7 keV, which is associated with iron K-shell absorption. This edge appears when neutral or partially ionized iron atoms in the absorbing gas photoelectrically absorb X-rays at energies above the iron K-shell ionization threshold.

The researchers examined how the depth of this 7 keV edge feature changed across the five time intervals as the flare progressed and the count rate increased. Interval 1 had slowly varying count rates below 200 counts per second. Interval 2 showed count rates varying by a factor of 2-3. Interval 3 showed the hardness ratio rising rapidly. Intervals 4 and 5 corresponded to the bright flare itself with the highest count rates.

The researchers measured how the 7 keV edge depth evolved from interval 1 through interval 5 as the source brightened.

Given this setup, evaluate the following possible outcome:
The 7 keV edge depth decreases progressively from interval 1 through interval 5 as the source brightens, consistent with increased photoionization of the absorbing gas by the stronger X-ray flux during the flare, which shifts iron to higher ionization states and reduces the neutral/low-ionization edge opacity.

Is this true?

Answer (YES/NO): NO